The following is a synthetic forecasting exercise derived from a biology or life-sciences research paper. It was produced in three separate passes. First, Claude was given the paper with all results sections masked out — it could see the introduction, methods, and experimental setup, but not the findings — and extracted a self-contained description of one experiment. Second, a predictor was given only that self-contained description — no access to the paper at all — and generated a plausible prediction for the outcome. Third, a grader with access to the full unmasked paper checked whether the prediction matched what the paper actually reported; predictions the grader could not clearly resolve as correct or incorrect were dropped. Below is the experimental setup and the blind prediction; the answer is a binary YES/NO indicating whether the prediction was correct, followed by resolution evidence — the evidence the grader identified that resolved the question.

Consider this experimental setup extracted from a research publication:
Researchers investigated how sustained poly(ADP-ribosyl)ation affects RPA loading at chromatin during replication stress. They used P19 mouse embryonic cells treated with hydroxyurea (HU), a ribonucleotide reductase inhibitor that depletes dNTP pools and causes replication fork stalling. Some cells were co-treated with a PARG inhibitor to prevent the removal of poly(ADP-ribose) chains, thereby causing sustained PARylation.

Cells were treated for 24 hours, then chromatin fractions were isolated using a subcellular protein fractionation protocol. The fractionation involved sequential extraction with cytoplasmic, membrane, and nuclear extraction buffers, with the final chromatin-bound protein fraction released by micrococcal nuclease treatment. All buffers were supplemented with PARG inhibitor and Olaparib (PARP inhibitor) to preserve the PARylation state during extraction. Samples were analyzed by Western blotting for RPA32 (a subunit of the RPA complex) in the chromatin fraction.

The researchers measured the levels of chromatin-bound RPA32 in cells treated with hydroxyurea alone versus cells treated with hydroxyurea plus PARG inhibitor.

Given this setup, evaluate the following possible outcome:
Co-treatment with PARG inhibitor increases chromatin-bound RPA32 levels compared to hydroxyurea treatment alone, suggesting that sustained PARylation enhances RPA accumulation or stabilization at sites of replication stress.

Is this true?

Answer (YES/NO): NO